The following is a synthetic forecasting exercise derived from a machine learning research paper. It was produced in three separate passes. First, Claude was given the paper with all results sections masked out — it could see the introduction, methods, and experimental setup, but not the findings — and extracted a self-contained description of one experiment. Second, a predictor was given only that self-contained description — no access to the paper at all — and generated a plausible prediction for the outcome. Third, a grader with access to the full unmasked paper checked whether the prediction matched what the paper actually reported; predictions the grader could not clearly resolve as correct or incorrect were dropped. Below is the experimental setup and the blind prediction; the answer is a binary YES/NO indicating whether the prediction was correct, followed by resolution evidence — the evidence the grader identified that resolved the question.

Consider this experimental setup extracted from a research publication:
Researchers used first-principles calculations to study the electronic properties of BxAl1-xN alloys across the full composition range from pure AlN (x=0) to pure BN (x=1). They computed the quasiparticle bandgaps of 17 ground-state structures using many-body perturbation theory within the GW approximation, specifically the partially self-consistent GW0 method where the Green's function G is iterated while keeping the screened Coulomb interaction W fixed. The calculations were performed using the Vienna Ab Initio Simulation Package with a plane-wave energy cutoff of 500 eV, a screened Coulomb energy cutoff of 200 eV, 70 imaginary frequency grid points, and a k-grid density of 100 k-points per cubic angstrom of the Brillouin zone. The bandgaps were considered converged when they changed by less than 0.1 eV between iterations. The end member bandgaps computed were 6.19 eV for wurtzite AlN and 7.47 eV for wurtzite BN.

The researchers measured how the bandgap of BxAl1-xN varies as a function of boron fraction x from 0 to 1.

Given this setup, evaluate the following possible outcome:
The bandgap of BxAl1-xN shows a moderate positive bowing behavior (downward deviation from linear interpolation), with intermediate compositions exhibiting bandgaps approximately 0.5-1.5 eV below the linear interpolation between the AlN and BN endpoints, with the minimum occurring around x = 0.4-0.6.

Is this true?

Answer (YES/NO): NO